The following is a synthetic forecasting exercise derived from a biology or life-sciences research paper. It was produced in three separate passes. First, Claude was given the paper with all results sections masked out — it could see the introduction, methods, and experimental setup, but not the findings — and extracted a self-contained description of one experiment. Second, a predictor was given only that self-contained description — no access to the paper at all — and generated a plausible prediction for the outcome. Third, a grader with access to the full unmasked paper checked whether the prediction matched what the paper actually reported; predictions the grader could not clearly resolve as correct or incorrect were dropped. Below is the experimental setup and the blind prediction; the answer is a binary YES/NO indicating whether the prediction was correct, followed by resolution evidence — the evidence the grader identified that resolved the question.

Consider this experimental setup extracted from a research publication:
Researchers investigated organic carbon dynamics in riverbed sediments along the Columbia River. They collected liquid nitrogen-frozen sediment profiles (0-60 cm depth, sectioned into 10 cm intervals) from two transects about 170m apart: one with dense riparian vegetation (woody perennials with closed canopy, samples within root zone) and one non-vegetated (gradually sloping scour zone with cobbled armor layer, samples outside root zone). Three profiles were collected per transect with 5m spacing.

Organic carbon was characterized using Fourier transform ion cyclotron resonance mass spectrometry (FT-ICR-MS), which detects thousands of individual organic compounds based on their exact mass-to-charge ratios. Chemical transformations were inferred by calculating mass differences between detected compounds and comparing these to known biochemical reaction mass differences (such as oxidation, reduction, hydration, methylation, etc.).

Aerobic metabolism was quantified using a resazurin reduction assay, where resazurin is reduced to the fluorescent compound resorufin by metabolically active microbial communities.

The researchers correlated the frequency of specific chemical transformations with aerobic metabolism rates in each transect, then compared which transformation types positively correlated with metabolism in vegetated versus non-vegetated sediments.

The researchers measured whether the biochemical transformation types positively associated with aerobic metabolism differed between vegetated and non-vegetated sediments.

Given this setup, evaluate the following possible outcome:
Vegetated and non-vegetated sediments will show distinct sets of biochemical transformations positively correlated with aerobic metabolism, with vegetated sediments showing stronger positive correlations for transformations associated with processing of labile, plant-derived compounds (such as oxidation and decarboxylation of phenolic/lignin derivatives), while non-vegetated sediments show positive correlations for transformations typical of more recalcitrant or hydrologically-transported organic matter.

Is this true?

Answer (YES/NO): NO